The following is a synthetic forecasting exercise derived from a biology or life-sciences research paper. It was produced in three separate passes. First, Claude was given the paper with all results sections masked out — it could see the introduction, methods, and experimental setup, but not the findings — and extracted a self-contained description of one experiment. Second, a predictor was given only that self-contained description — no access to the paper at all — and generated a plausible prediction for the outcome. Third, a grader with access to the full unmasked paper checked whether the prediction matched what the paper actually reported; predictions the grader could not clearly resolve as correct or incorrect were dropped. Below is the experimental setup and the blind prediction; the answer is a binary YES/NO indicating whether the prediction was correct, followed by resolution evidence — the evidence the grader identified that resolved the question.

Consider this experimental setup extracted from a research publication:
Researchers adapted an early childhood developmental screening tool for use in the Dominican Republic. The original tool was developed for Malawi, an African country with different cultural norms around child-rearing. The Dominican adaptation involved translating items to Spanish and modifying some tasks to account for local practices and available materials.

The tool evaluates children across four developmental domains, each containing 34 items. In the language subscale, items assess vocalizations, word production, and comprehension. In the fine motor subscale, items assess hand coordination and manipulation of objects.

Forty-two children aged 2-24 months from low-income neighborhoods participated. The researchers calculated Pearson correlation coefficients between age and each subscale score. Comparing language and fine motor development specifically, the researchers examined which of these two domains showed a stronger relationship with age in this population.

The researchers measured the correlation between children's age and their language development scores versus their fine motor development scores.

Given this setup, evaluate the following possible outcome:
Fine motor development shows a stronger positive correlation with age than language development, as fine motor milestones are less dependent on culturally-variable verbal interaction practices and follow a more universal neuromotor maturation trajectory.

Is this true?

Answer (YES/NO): NO